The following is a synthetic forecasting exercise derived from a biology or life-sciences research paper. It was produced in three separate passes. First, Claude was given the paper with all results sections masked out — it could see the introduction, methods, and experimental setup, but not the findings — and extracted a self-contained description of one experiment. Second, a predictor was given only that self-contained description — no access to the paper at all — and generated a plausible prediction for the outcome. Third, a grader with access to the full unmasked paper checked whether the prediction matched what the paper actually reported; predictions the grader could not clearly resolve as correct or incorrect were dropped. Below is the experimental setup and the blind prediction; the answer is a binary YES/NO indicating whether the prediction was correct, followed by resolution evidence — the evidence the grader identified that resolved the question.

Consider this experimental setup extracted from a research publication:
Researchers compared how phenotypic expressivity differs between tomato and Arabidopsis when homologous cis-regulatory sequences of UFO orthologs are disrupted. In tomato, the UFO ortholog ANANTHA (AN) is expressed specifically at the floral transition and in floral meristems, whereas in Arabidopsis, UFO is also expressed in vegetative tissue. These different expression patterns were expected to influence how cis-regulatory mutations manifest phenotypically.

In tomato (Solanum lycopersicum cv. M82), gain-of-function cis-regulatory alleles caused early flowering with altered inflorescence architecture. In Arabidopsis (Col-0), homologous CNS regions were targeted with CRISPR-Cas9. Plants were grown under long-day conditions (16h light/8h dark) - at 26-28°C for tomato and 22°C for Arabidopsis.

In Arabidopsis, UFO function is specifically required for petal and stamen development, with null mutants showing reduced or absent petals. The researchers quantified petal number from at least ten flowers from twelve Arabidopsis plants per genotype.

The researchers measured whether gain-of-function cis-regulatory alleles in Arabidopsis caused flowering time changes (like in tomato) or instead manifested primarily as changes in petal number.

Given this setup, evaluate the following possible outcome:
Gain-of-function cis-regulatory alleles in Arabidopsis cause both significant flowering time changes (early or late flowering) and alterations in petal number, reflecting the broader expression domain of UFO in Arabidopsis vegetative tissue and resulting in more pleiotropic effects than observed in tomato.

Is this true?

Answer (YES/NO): NO